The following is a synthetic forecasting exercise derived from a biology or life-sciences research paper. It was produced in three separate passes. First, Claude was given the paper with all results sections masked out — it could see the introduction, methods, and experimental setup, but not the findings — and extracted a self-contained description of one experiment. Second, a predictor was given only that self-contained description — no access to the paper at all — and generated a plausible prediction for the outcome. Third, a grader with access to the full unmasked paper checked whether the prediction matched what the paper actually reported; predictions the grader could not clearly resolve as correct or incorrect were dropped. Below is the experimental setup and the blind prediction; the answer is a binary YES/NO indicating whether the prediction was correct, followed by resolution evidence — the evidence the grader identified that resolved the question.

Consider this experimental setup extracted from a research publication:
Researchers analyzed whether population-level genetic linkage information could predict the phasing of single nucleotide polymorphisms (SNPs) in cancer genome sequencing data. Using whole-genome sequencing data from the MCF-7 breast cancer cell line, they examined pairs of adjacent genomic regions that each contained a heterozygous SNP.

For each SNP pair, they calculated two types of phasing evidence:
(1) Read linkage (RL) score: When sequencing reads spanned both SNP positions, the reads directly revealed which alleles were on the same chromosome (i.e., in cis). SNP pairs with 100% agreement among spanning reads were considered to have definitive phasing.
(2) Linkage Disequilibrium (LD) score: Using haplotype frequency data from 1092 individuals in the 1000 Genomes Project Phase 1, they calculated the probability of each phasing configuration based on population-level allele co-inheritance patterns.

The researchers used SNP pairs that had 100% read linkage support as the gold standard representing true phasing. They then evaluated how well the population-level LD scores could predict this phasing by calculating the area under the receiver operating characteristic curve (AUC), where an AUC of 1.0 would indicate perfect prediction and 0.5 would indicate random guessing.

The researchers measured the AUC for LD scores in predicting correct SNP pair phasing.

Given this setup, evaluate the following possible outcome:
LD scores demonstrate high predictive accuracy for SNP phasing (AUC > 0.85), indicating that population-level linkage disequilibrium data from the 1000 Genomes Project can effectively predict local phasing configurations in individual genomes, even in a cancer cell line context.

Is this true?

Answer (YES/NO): YES